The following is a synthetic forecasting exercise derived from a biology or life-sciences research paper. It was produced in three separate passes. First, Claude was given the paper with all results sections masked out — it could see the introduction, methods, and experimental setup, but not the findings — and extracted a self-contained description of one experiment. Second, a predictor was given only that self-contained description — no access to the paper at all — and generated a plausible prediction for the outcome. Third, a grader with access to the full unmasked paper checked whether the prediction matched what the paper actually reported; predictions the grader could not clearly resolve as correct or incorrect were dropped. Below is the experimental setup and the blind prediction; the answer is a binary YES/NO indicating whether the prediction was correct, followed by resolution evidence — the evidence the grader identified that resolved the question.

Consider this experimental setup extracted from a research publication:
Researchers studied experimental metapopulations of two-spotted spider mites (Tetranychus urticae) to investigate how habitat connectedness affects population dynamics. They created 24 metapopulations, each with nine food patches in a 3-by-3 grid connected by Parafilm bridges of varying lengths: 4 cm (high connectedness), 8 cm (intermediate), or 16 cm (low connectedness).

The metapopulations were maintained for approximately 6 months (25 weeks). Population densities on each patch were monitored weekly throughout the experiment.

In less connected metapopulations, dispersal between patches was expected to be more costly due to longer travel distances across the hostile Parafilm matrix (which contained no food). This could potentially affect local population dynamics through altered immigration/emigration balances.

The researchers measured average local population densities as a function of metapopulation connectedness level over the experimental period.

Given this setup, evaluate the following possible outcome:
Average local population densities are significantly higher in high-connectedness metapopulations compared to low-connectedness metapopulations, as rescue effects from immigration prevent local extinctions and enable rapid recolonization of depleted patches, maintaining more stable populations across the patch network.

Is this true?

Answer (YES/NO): NO